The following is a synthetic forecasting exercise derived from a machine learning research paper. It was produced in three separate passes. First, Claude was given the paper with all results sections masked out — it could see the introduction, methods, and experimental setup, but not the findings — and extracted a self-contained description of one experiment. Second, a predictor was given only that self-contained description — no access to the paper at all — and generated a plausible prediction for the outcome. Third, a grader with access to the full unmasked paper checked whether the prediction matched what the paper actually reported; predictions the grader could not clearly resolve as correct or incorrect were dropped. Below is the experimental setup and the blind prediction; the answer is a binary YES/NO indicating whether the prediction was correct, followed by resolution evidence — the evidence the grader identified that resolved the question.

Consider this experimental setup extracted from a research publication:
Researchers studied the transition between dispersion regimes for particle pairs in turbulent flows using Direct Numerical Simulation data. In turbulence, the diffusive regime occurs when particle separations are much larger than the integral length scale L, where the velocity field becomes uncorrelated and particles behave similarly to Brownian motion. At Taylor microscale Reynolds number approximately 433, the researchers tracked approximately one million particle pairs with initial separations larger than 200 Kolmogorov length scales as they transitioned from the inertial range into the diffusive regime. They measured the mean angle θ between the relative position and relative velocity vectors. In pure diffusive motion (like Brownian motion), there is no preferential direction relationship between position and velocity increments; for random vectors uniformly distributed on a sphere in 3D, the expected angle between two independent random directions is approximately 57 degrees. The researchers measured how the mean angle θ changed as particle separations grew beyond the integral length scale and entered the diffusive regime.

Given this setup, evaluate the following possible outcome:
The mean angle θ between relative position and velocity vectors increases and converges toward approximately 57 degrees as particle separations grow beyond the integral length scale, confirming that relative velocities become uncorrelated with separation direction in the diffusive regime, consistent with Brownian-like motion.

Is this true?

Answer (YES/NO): NO